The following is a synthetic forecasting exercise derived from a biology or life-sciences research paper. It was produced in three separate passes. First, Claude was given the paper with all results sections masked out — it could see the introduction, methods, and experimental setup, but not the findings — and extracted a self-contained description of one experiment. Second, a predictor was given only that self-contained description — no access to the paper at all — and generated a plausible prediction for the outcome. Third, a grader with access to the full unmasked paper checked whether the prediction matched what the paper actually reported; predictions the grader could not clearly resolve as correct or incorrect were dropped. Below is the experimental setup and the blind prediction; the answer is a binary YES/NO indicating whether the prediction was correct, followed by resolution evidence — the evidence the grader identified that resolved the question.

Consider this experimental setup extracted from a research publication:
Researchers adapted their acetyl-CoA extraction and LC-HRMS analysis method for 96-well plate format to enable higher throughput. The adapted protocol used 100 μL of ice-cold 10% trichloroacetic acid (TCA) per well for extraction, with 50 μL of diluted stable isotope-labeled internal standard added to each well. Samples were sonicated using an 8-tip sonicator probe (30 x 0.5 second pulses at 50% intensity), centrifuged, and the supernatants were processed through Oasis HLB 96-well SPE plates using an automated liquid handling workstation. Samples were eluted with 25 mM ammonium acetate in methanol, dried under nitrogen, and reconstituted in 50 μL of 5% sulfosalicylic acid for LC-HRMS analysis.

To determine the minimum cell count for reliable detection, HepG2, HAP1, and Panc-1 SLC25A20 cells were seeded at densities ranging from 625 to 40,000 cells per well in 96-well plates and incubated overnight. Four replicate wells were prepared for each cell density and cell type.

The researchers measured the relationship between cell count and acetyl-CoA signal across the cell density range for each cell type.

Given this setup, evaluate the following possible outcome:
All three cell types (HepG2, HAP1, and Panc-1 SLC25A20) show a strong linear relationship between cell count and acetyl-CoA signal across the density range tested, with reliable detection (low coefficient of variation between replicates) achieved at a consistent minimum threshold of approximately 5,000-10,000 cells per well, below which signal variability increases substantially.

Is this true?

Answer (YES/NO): NO